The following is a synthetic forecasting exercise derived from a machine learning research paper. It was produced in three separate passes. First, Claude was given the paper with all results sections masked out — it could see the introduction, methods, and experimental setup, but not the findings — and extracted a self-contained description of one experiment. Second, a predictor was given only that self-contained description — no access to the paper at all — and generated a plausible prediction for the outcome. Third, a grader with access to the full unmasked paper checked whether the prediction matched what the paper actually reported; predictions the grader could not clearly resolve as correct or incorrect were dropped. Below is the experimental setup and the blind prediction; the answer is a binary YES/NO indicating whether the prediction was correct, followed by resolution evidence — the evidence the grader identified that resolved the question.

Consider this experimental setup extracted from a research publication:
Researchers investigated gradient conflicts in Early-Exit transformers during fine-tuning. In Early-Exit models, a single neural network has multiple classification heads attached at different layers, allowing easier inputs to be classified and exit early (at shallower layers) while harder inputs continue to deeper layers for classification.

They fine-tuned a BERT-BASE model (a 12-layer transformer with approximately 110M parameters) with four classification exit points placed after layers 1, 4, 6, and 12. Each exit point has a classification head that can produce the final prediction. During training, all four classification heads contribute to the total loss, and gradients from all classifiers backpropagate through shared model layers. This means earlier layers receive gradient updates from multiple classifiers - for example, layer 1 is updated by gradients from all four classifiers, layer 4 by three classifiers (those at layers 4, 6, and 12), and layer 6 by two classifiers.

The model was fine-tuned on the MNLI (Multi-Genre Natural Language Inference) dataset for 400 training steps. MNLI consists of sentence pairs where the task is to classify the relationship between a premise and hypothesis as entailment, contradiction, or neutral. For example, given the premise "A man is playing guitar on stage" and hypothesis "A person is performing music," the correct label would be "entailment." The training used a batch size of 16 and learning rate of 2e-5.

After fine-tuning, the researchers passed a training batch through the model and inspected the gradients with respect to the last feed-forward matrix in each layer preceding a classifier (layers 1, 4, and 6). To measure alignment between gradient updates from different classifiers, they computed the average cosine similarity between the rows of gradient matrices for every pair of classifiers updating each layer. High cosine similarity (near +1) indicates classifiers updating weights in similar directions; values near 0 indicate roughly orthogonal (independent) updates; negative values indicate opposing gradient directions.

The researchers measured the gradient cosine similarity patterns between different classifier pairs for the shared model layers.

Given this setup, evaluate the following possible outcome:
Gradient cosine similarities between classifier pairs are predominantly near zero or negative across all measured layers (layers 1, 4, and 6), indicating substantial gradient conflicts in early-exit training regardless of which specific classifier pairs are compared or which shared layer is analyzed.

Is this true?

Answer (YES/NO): NO